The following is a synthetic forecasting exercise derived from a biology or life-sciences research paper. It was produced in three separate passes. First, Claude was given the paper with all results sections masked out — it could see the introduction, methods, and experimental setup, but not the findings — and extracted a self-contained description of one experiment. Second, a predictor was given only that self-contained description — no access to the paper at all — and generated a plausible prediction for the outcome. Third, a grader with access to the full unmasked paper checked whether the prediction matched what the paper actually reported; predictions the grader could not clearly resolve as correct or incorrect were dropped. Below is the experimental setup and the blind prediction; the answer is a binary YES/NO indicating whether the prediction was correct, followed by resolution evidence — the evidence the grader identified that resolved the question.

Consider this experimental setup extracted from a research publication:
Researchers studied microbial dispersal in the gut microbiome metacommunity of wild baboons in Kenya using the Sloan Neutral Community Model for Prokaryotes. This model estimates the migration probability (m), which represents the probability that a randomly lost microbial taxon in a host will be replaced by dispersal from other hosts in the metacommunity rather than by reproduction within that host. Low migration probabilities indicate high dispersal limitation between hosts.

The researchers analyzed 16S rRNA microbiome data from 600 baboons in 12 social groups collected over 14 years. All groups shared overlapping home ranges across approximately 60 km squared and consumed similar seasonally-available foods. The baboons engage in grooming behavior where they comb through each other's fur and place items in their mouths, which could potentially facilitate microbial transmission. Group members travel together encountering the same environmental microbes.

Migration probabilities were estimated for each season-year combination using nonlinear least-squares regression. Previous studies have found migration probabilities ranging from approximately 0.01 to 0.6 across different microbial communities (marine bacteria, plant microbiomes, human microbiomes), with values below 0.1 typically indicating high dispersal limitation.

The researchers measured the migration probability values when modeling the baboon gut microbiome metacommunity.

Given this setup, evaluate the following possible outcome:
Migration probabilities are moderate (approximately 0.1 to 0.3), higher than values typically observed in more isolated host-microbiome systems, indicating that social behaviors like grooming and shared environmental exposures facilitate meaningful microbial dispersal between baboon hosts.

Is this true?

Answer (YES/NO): NO